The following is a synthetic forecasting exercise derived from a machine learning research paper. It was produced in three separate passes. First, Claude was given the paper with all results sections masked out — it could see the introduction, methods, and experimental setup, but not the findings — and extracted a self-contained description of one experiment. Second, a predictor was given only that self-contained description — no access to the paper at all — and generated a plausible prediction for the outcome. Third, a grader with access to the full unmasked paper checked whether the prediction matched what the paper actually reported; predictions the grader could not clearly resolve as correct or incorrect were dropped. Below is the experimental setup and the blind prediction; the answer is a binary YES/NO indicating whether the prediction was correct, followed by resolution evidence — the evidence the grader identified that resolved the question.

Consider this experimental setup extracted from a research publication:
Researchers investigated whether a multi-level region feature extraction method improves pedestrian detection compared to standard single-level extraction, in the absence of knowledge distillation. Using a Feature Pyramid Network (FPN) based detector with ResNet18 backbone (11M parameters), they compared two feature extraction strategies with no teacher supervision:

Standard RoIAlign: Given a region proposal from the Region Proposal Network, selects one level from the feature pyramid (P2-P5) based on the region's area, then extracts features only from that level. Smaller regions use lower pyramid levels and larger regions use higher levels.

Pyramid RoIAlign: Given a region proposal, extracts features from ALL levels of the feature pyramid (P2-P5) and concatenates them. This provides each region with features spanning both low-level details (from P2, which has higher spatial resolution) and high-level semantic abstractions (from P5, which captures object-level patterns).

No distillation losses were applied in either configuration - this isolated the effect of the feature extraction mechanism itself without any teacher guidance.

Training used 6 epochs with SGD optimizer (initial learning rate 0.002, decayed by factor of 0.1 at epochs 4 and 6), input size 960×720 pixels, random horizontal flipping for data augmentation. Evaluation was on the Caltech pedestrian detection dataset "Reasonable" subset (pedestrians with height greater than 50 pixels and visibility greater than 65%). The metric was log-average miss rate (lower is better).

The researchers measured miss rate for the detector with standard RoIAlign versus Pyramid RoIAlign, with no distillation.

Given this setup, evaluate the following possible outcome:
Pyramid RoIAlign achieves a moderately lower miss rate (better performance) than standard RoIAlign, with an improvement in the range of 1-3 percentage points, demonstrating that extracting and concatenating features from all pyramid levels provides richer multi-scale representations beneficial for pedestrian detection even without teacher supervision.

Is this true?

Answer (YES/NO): NO